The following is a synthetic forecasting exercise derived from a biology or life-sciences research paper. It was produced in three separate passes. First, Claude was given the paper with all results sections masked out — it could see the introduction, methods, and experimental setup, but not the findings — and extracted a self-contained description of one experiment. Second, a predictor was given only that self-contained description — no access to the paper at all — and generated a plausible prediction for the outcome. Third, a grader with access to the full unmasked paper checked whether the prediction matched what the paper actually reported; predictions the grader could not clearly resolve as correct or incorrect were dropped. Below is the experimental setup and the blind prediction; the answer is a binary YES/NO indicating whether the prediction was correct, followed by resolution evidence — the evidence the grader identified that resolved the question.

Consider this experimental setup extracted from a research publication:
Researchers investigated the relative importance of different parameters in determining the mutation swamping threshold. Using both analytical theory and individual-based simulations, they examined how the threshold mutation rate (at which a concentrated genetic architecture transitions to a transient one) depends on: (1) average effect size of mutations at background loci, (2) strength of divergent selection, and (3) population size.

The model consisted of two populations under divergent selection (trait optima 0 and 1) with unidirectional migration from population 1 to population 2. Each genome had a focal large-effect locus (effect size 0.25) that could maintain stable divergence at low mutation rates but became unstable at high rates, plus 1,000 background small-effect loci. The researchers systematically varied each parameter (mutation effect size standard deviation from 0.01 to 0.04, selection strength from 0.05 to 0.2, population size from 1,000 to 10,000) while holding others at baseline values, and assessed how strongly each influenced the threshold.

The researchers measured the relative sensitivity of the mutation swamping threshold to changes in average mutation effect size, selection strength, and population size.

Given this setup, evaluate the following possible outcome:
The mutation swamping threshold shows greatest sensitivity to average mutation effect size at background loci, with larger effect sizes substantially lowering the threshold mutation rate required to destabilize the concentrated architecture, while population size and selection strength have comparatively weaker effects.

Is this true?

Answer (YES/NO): YES